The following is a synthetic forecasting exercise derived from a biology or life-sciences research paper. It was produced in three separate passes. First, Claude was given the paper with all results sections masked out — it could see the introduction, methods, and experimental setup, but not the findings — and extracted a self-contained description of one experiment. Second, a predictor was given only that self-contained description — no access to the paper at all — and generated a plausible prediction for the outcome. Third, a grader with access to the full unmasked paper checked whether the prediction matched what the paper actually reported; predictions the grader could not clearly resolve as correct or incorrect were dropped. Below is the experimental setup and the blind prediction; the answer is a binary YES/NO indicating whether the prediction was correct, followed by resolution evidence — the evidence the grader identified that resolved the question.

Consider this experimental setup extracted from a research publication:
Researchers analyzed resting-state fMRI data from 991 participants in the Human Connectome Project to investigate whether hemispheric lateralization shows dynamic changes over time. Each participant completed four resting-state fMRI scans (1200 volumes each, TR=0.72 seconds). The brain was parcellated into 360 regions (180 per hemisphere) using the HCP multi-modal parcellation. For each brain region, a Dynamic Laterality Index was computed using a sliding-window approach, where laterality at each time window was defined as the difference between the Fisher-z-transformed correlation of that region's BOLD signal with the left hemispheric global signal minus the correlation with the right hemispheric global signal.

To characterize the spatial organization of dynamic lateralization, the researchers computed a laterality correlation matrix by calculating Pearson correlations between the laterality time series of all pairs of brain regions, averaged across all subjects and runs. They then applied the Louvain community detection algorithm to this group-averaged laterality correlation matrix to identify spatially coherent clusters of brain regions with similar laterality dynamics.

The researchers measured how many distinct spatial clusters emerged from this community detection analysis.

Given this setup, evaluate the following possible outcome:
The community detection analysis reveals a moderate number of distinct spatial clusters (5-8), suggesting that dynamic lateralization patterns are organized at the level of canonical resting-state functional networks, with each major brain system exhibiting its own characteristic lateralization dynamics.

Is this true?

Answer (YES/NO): NO